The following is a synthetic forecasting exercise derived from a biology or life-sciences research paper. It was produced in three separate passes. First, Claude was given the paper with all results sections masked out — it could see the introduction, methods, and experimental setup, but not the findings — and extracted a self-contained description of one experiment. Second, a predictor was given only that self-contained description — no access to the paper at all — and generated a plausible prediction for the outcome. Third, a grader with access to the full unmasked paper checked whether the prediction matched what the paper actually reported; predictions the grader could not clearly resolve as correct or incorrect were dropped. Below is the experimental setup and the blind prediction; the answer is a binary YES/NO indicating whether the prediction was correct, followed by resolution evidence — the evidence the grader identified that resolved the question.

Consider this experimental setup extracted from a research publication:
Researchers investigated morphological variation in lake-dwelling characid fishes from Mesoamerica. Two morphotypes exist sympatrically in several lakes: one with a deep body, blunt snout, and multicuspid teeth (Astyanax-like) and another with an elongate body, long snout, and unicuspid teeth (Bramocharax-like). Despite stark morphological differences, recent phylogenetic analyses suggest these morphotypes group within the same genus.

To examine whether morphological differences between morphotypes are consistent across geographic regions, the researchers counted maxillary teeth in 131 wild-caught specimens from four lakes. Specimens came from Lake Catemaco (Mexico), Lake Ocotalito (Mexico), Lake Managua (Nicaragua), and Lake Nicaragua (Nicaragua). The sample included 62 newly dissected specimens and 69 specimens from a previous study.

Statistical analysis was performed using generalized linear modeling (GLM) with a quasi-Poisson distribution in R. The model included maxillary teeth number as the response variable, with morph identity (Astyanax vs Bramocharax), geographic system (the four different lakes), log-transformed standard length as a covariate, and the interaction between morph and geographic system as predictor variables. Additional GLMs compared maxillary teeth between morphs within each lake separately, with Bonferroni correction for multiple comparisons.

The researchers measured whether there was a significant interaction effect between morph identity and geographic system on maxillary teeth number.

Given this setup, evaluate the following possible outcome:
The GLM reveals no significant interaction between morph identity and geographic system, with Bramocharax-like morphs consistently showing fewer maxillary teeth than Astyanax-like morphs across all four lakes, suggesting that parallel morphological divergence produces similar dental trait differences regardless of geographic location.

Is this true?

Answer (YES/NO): NO